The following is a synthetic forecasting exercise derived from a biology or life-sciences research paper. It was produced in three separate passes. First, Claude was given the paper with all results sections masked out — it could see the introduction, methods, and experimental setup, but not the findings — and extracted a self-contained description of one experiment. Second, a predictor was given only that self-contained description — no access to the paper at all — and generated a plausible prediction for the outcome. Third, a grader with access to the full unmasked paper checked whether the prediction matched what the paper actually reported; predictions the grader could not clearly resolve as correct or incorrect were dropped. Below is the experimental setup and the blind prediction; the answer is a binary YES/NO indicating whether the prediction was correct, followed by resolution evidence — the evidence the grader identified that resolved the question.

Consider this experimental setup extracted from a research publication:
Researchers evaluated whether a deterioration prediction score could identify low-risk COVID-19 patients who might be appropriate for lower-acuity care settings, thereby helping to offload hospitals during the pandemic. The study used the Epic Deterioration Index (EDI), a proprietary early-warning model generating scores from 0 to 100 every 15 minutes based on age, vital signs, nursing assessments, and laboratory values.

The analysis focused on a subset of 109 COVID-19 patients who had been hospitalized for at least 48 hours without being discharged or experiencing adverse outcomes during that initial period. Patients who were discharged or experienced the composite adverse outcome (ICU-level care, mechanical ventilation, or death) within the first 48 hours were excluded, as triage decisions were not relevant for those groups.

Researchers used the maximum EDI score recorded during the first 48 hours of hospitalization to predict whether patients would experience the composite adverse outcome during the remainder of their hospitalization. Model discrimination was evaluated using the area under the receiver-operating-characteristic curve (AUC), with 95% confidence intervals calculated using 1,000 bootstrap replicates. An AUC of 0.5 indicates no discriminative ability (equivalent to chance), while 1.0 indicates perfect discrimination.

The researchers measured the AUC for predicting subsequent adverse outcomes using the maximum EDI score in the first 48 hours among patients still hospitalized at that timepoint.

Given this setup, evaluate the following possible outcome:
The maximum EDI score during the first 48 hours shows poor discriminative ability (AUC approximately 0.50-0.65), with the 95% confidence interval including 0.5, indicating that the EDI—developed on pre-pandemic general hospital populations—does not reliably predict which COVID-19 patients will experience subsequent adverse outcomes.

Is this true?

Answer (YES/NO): NO